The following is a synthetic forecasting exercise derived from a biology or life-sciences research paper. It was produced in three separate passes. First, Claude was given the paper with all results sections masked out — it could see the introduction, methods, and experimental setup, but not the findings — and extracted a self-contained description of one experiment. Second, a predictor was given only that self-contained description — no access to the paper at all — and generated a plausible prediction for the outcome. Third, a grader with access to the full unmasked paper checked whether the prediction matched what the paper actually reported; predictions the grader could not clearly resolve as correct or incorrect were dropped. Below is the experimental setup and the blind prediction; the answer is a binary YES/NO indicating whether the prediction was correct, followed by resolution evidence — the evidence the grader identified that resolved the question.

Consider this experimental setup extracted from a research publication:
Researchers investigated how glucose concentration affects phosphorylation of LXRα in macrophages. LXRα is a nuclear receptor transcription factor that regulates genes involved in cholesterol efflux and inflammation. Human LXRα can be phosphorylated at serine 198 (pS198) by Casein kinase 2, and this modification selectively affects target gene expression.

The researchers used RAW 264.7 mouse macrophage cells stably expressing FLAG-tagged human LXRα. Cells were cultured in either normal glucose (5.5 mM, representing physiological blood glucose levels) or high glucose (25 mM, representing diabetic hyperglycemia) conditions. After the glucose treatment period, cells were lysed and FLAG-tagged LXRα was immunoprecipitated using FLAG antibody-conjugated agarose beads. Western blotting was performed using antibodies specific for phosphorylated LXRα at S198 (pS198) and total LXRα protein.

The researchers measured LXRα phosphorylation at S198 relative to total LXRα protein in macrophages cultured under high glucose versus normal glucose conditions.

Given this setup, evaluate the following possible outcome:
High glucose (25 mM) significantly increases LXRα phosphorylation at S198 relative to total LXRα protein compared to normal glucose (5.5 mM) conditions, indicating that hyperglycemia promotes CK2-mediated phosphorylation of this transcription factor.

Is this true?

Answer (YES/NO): YES